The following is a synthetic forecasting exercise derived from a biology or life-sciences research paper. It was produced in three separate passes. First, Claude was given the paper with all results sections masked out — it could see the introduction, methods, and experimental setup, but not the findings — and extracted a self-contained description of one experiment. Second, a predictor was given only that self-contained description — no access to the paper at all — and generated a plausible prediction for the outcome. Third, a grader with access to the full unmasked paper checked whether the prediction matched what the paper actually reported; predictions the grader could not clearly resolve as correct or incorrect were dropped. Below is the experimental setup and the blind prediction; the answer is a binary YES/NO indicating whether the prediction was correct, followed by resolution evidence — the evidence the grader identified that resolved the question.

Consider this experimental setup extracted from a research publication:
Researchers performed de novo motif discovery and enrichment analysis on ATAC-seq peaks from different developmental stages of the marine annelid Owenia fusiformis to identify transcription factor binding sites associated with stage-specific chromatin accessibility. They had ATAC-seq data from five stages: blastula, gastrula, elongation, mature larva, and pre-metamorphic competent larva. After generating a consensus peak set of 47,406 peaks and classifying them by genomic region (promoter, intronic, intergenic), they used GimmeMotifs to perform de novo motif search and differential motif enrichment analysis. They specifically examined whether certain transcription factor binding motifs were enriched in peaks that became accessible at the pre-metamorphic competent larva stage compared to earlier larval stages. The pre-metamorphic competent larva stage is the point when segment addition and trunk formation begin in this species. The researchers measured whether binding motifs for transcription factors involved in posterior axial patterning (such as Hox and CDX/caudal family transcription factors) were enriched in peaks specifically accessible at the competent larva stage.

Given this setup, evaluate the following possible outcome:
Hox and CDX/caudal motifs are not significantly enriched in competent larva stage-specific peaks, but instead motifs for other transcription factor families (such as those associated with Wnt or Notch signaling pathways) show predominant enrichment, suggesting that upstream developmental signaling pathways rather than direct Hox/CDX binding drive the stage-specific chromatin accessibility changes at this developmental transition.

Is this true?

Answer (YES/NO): NO